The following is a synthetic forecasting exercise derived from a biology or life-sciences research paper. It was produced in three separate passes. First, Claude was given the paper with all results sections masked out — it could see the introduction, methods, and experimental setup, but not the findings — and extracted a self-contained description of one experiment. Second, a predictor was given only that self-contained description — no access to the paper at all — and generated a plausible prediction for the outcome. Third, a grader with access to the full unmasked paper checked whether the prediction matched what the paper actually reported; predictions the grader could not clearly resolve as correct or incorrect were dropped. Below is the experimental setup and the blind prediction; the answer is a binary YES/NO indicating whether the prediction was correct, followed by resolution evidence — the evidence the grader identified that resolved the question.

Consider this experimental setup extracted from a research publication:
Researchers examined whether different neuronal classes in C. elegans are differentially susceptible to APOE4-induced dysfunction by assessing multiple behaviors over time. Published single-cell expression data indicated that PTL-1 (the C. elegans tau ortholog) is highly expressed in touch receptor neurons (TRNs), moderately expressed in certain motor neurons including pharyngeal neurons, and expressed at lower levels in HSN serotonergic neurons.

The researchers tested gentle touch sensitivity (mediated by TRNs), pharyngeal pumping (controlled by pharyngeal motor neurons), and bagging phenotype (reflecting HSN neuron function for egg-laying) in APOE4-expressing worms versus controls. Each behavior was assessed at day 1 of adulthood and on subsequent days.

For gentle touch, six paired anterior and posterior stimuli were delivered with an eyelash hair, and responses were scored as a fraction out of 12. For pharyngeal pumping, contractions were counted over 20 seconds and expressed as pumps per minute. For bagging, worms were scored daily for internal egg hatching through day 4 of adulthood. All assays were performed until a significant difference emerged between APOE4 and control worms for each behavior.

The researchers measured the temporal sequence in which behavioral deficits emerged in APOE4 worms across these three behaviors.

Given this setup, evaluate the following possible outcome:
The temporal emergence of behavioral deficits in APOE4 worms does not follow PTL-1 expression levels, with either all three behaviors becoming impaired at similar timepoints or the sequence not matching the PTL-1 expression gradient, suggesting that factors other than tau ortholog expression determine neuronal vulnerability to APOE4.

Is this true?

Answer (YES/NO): NO